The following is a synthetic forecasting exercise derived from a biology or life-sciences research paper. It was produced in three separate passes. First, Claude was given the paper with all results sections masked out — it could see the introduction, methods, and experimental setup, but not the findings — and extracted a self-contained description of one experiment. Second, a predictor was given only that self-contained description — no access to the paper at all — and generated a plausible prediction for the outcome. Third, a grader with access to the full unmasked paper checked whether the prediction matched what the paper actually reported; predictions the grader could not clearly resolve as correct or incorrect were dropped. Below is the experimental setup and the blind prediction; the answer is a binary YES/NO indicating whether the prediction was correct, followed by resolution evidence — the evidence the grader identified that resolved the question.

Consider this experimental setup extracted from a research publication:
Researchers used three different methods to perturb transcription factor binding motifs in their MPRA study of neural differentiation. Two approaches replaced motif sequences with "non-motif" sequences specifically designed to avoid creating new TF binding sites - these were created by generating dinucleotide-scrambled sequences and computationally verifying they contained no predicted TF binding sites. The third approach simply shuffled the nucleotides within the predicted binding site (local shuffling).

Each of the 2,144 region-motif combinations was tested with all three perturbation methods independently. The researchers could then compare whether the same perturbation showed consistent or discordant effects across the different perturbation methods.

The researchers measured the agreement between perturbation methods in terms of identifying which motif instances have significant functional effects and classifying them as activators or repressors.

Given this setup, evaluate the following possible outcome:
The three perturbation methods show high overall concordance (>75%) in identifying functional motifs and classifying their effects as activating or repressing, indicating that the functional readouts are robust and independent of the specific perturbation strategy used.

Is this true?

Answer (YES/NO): NO